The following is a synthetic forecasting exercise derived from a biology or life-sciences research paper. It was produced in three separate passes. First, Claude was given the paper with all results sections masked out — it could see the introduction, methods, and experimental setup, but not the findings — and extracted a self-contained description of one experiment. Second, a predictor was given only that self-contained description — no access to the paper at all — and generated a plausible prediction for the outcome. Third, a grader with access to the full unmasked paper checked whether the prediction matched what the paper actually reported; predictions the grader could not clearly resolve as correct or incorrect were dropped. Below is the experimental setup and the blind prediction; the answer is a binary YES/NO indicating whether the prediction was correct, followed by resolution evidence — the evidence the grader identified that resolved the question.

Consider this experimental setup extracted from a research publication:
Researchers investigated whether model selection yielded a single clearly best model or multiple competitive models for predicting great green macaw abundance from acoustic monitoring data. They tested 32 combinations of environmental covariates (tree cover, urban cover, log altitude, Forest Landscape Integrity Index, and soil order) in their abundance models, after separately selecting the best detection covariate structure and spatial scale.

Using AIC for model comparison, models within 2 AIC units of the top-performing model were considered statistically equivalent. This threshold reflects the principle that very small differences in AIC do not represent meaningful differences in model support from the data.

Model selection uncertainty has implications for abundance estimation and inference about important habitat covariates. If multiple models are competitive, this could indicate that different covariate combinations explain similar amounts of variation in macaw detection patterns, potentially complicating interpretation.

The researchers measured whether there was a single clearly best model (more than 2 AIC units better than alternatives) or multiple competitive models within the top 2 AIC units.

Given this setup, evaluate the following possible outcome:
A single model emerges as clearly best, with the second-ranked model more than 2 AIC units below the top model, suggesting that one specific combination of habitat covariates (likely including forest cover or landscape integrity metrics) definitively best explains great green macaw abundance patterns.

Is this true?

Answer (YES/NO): NO